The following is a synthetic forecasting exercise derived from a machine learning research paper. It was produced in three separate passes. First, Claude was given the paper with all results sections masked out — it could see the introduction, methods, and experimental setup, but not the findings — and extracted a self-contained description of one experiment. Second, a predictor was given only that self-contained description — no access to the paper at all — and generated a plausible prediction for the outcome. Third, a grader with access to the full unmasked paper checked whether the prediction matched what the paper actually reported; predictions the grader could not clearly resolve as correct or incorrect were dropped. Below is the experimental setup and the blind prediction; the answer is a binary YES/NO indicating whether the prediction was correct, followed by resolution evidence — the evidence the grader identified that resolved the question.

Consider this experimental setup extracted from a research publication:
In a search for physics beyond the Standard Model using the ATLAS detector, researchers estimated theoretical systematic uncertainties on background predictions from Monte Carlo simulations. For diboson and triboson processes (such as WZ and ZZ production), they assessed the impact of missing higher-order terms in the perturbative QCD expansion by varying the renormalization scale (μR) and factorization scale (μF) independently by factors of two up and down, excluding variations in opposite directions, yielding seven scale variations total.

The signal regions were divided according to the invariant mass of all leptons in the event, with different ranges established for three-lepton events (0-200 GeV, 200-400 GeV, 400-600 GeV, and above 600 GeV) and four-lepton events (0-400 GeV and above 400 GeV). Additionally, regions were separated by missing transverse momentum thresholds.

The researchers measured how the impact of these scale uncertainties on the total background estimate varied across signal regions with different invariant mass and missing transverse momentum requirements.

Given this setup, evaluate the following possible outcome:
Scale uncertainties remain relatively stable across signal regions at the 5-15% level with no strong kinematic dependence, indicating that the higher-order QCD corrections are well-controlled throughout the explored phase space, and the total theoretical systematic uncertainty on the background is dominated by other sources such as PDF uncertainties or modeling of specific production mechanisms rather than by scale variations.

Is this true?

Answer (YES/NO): NO